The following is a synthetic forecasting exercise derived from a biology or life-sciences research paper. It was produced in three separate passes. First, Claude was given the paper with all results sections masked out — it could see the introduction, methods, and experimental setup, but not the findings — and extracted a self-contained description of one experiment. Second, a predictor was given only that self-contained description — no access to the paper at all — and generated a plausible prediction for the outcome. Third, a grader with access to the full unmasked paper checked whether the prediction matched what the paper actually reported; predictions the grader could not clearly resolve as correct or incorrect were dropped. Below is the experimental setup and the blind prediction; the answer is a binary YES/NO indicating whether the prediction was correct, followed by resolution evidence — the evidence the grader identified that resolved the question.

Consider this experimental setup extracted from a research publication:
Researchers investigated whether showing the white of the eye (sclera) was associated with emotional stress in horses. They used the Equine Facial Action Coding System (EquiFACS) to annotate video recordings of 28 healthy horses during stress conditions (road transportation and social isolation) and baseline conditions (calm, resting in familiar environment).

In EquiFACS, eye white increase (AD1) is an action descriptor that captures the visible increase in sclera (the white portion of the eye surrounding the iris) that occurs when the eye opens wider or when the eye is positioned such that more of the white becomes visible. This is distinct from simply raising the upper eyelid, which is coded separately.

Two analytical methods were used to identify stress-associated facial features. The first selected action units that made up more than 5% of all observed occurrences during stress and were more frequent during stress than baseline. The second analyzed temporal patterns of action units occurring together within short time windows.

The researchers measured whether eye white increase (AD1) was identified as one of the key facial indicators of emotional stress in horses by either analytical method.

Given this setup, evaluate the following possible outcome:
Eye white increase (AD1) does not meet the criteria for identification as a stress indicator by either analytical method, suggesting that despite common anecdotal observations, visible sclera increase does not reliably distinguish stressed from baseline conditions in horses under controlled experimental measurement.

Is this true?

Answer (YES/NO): NO